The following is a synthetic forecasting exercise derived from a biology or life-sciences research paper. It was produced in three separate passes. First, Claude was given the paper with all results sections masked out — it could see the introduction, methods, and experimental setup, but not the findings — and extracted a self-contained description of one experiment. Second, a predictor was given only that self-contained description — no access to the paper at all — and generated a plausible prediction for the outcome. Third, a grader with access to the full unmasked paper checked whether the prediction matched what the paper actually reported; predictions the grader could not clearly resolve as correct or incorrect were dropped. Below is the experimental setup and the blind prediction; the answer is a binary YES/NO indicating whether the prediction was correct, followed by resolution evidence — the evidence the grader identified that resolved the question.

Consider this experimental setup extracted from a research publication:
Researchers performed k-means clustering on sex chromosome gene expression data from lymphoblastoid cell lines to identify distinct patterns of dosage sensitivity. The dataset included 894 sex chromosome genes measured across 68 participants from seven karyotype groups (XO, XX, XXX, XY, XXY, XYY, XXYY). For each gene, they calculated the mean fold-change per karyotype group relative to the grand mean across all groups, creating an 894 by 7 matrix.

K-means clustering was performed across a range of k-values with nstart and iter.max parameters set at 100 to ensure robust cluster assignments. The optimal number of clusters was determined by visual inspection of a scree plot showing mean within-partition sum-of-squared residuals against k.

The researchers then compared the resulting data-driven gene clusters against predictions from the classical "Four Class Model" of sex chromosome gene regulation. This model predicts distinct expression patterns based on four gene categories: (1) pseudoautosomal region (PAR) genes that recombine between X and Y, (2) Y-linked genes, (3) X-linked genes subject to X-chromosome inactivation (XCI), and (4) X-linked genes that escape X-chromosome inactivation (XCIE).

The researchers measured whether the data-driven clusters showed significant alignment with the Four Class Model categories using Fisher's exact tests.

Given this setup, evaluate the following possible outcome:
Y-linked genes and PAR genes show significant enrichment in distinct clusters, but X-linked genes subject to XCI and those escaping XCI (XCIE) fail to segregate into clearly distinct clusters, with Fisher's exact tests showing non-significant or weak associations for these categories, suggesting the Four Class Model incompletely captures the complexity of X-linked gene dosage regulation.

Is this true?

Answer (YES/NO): NO